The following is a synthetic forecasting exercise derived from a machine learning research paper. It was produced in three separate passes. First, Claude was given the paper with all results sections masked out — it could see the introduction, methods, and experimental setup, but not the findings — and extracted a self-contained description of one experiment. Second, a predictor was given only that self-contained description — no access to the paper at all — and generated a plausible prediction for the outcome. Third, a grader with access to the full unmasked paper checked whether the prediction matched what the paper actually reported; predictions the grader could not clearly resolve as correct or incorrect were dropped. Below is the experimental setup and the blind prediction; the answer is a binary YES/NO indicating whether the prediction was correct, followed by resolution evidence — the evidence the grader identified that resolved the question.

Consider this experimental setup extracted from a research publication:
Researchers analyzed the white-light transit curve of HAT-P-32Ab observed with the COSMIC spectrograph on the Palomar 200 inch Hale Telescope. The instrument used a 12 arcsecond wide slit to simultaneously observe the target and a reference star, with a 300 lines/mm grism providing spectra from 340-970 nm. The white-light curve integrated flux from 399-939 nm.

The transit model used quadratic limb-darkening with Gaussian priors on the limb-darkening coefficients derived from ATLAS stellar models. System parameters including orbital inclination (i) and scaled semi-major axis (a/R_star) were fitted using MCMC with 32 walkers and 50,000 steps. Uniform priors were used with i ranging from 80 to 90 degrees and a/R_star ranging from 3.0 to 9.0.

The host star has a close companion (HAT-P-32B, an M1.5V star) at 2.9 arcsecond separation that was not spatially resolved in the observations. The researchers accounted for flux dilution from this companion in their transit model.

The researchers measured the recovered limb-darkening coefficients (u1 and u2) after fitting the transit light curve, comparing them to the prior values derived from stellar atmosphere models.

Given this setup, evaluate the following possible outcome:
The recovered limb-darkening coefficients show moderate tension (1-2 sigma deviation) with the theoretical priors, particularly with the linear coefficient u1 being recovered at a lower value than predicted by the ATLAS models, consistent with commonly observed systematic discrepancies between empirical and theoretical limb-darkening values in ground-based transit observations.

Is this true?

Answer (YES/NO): YES